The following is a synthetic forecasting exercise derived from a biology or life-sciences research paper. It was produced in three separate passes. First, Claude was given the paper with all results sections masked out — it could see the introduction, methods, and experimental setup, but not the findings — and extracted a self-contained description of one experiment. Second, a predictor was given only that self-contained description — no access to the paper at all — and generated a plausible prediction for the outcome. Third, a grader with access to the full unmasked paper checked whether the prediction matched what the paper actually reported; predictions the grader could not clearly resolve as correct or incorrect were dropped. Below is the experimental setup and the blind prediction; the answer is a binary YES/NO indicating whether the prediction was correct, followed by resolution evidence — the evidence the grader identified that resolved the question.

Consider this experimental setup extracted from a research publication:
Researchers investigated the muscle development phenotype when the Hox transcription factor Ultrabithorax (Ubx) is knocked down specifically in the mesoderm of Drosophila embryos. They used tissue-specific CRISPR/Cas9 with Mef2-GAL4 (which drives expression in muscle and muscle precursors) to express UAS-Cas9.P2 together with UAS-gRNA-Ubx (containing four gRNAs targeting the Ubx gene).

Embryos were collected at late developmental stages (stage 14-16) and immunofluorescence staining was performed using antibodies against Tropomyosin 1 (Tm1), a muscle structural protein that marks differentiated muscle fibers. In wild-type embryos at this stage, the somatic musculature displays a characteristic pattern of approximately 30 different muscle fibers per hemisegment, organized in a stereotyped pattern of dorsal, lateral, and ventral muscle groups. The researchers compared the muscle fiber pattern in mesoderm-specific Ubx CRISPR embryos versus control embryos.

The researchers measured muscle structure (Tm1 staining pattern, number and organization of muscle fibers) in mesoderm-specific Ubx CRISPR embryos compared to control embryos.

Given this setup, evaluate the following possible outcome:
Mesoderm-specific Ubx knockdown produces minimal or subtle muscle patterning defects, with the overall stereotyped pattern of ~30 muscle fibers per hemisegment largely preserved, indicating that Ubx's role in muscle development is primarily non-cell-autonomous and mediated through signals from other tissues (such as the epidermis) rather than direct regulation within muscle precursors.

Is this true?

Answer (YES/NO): NO